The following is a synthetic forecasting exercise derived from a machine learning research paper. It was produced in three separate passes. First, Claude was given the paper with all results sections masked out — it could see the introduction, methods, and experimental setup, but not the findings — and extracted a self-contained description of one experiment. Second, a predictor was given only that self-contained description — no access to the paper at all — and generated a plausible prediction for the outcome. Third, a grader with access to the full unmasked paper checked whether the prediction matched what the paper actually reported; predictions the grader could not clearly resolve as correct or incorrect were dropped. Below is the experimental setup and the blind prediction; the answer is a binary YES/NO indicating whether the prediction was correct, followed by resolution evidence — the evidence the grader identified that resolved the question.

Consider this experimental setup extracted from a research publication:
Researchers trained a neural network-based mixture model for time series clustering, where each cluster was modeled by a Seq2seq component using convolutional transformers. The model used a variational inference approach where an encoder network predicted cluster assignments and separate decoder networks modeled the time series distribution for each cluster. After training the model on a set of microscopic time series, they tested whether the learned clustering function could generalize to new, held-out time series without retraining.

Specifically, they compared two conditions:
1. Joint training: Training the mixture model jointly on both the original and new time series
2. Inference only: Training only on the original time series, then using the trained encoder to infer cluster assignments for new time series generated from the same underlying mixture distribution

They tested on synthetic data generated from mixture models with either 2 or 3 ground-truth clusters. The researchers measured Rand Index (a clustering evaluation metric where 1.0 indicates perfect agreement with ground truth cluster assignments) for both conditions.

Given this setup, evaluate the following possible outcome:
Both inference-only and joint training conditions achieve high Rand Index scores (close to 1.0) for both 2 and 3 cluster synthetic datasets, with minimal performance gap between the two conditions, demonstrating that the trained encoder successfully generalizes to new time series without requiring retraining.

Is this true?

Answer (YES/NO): NO